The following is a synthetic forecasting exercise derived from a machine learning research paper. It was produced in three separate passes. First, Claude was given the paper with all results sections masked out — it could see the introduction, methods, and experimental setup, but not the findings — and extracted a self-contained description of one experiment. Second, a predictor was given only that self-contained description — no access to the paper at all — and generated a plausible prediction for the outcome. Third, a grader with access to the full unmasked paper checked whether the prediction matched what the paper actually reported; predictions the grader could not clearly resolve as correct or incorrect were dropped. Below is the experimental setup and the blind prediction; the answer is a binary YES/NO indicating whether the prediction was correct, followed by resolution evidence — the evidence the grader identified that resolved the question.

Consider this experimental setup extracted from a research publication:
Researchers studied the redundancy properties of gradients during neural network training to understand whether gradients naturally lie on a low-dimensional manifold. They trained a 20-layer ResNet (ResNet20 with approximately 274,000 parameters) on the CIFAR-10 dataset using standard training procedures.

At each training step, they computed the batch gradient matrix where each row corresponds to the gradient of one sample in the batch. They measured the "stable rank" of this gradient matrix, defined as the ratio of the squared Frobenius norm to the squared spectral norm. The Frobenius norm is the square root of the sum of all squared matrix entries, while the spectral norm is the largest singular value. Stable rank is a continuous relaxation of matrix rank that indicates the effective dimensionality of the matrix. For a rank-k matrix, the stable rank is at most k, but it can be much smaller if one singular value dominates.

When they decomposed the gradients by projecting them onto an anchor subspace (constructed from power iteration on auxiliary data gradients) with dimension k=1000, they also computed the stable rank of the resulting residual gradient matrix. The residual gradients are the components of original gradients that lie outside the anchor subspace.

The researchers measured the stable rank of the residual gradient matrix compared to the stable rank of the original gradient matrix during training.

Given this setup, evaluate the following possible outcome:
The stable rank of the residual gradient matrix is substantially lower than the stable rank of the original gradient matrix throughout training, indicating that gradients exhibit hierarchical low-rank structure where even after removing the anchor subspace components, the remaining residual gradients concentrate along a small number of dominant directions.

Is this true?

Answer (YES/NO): NO